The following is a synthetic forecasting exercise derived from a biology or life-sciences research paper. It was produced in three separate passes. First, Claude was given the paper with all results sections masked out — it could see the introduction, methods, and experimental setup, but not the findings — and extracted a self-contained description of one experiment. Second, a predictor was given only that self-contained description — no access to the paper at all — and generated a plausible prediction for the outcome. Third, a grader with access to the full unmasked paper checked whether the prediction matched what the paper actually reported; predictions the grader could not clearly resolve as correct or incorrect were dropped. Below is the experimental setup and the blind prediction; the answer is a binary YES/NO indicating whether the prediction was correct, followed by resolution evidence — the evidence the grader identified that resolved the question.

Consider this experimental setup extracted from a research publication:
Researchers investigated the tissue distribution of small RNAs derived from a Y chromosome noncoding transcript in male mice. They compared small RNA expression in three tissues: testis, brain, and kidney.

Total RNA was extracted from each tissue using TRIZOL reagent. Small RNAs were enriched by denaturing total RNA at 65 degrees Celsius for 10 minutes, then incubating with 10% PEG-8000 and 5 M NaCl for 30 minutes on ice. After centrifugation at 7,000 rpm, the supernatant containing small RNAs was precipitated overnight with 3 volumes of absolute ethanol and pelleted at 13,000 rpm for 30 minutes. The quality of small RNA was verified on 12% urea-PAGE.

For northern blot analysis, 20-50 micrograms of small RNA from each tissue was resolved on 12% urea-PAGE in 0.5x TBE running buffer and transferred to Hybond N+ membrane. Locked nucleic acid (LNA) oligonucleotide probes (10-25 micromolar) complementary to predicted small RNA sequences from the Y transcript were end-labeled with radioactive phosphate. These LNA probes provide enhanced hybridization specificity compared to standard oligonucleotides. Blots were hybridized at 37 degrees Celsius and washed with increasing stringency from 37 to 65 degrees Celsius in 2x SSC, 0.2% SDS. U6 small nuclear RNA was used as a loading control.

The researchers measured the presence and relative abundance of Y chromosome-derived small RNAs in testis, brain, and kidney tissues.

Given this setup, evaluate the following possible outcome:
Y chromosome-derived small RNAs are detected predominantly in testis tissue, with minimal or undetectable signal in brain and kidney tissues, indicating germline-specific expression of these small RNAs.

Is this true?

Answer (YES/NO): YES